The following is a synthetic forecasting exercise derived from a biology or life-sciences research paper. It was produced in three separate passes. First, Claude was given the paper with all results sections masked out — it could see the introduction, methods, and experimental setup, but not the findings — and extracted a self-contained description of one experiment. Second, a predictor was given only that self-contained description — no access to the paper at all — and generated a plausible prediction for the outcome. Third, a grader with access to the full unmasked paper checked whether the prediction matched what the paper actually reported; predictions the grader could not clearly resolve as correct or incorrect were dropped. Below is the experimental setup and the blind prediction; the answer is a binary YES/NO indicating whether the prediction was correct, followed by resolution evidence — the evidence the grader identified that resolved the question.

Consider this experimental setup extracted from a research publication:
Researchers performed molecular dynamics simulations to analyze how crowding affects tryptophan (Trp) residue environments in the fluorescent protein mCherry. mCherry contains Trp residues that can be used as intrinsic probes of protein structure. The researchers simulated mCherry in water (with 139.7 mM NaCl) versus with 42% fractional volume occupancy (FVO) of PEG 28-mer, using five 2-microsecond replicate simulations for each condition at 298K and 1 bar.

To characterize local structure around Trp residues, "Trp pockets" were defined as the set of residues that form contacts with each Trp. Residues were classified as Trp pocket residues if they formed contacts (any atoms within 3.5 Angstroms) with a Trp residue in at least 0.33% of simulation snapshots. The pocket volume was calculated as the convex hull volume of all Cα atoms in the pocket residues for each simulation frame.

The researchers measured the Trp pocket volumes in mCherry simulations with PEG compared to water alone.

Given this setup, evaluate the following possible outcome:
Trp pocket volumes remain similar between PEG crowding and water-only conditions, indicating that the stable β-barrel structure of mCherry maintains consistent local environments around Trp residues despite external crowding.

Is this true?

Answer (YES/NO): NO